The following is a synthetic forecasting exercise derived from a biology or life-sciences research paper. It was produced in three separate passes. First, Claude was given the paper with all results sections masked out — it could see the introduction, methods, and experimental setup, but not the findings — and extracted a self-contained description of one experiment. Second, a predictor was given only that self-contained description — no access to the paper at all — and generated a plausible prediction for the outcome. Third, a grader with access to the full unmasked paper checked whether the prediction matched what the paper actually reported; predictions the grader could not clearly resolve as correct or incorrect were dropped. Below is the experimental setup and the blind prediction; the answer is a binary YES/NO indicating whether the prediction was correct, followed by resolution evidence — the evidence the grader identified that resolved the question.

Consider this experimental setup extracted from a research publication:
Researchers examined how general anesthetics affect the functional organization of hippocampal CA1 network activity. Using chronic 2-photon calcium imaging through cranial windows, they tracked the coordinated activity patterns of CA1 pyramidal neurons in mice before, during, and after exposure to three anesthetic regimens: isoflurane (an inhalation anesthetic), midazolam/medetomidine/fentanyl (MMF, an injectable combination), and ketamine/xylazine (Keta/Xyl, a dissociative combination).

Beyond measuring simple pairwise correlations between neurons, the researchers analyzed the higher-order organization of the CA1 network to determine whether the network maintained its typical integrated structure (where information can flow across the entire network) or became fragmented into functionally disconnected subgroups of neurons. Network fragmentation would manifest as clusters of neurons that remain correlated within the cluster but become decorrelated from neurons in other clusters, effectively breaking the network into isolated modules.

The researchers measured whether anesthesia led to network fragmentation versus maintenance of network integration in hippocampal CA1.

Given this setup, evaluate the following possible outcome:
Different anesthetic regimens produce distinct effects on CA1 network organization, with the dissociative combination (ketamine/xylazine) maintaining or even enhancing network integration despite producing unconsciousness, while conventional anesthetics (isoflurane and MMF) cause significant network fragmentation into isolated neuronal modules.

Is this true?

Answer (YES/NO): NO